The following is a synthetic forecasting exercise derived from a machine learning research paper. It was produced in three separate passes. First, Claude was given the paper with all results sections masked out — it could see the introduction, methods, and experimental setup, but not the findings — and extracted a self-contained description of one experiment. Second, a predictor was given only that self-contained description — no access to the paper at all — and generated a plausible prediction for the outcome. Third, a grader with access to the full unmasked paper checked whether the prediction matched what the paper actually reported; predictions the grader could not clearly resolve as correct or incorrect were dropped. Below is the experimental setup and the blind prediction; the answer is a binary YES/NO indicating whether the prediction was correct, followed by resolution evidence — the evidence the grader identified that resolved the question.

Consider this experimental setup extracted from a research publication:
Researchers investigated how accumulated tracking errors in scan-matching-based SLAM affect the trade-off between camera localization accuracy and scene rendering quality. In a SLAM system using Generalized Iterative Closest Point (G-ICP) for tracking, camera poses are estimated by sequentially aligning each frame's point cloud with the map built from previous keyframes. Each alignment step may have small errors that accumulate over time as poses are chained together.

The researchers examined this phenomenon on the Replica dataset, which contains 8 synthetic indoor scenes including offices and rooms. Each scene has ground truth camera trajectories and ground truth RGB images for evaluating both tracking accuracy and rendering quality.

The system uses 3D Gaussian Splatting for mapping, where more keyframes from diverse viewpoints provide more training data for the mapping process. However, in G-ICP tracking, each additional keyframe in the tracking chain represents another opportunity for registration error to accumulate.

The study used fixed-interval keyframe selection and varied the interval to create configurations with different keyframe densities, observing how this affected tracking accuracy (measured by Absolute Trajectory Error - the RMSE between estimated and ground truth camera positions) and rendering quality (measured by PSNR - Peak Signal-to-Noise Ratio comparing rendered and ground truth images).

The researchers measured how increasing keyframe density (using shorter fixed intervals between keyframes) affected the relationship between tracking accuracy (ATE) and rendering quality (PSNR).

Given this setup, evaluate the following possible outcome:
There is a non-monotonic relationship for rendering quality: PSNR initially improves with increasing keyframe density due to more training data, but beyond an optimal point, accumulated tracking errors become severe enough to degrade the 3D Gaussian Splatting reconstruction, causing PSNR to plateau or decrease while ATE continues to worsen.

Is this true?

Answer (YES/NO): NO